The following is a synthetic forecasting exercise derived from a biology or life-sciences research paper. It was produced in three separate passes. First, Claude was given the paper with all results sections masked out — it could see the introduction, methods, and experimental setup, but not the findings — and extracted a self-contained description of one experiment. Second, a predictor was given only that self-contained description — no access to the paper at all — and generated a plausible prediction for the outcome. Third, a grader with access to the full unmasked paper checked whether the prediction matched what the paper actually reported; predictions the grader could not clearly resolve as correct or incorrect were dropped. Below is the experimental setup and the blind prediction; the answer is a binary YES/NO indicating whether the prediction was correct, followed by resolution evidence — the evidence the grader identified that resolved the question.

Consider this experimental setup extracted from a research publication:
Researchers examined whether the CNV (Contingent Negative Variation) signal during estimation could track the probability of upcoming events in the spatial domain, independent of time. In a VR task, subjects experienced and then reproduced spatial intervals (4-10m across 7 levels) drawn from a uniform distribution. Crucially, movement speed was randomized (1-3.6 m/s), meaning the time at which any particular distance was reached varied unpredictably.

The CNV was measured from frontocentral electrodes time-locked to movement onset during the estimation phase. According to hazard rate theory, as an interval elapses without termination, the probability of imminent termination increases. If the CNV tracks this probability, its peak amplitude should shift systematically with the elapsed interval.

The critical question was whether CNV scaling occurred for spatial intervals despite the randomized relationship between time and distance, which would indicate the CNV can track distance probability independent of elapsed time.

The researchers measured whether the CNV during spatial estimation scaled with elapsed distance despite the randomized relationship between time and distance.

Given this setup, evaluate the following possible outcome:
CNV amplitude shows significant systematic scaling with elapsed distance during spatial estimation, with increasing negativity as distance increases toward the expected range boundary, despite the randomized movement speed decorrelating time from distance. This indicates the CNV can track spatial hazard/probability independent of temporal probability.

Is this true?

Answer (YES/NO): YES